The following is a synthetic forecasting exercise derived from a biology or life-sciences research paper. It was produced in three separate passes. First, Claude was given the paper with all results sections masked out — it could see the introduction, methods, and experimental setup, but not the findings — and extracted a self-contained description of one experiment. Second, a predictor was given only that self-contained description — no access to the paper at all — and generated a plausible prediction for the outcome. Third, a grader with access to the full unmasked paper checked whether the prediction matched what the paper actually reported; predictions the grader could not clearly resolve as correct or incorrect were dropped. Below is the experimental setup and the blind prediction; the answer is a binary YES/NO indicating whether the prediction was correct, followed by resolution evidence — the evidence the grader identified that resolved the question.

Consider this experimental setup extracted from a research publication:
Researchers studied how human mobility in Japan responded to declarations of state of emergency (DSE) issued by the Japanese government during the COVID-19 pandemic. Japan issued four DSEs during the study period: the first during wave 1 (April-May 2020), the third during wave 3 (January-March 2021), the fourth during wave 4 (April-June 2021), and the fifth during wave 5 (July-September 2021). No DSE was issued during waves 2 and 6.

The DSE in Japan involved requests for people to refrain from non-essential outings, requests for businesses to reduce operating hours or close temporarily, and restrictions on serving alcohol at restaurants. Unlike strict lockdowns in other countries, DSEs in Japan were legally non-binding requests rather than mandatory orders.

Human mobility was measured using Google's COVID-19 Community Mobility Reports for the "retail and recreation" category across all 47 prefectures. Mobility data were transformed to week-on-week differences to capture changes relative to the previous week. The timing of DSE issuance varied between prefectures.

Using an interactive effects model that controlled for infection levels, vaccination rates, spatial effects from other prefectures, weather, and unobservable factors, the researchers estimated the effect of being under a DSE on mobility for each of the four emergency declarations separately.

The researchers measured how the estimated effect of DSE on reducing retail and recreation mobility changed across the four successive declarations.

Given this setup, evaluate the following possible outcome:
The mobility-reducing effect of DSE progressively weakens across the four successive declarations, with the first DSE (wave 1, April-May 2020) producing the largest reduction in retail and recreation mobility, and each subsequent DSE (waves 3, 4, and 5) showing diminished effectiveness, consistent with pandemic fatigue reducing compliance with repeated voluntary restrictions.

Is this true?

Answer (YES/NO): NO